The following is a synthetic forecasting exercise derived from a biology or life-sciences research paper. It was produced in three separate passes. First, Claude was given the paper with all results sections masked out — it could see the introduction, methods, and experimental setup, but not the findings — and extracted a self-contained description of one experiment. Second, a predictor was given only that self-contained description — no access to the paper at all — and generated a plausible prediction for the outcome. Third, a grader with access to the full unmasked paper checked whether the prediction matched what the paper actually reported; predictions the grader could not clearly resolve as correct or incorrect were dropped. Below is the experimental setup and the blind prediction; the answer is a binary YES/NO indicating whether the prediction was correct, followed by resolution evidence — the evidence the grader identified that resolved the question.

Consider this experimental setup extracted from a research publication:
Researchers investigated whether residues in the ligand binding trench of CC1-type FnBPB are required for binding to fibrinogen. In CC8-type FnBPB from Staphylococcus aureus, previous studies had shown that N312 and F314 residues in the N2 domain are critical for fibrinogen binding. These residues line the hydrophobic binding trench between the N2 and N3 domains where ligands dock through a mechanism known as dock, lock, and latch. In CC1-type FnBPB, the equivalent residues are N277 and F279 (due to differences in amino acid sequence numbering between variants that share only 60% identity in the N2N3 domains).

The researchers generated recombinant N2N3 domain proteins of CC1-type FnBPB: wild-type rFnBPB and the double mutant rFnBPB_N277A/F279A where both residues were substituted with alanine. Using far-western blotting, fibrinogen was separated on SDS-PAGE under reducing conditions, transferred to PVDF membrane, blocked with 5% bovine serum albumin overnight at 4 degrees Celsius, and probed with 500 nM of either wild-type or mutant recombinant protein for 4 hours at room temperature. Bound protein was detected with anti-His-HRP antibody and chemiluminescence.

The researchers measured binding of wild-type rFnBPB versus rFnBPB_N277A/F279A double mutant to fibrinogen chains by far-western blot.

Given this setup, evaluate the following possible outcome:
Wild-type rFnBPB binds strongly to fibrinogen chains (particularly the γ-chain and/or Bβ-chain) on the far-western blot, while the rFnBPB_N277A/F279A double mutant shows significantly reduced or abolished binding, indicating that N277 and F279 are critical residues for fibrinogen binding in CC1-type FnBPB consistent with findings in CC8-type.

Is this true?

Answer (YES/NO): NO